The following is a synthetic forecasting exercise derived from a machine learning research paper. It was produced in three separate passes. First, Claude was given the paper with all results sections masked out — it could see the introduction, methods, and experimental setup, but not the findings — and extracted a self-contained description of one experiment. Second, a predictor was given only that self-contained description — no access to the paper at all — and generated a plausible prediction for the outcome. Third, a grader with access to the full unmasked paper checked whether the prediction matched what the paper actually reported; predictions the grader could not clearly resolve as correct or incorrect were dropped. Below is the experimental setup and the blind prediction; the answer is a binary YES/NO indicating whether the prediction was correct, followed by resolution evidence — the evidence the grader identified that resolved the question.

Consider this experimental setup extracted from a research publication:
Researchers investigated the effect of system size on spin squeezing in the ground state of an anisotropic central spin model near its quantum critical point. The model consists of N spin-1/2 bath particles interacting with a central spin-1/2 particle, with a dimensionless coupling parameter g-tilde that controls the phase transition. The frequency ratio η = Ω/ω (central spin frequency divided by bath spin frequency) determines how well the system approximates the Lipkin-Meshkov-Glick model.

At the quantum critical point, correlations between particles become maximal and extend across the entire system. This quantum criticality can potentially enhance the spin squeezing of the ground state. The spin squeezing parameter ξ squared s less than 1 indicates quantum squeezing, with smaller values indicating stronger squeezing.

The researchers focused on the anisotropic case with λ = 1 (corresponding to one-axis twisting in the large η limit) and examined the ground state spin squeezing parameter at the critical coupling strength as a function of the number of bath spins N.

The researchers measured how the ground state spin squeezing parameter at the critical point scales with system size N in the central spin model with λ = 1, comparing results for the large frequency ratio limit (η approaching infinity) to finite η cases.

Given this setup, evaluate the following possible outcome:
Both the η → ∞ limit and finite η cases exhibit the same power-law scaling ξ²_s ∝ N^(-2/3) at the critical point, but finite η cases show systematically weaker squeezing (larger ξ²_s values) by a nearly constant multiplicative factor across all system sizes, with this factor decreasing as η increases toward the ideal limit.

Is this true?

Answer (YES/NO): NO